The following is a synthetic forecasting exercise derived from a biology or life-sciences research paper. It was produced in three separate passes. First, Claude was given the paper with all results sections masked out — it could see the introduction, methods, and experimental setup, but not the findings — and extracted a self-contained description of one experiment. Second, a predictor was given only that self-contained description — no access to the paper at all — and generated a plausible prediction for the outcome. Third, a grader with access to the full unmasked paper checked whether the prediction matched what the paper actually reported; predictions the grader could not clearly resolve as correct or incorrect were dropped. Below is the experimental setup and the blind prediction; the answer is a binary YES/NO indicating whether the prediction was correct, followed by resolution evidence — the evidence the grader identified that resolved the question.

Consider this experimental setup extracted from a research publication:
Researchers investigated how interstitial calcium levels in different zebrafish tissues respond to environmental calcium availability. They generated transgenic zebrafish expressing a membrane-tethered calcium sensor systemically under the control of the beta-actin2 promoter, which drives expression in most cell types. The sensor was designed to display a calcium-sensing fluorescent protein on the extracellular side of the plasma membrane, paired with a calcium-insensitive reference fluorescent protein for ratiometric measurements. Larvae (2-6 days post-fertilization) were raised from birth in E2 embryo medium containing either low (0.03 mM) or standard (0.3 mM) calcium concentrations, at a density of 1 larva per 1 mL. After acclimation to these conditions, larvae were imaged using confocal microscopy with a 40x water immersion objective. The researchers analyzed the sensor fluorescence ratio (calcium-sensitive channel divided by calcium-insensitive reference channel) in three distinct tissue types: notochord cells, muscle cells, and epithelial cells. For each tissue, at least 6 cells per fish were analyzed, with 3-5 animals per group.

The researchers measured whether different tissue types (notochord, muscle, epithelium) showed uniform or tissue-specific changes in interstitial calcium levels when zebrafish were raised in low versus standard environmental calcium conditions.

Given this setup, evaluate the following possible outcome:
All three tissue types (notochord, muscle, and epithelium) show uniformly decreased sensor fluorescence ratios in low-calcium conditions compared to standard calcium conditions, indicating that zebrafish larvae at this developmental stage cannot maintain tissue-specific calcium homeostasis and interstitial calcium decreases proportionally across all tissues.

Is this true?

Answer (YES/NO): NO